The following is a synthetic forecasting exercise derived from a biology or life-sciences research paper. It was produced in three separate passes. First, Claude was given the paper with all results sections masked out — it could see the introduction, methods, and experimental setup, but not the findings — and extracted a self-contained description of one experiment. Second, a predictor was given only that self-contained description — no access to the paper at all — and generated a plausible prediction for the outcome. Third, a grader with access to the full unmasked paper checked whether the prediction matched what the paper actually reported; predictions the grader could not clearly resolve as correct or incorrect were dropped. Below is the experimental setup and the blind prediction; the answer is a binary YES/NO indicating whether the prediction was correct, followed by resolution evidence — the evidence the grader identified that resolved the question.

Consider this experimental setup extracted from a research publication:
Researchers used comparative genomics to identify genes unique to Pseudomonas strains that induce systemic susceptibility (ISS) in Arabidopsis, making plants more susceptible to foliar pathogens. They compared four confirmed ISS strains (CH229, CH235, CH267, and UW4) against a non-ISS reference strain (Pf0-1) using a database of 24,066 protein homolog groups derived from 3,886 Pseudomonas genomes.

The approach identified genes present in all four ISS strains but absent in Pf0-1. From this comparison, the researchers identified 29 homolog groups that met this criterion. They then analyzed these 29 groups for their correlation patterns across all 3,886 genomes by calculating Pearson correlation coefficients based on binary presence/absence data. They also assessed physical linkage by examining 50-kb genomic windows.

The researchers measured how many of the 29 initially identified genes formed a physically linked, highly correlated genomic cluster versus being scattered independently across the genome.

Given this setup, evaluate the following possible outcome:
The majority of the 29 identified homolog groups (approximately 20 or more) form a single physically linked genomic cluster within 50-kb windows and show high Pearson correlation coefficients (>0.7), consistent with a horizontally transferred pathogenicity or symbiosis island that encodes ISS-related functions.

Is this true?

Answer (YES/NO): NO